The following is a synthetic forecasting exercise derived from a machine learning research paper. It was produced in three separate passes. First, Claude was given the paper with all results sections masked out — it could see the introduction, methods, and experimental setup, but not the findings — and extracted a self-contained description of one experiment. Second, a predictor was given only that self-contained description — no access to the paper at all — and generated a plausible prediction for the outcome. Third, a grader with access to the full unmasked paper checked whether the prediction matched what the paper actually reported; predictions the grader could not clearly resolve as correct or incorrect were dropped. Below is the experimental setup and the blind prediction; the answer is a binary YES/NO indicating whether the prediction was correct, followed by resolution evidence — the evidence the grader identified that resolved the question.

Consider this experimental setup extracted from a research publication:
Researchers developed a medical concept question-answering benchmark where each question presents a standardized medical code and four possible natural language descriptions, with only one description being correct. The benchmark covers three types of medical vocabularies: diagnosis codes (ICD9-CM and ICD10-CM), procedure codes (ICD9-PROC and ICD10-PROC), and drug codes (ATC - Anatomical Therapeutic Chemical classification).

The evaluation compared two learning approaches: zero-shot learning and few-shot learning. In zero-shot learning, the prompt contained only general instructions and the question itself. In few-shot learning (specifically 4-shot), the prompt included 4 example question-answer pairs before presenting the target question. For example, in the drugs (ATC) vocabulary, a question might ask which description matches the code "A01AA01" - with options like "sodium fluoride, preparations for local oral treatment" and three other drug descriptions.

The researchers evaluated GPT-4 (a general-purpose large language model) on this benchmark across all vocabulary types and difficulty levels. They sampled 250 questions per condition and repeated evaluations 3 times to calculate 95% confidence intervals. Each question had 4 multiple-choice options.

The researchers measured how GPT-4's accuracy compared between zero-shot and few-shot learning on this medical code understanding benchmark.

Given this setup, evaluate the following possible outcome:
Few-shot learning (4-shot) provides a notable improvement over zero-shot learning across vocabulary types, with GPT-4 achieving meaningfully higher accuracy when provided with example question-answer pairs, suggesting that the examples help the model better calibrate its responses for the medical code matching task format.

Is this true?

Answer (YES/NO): YES